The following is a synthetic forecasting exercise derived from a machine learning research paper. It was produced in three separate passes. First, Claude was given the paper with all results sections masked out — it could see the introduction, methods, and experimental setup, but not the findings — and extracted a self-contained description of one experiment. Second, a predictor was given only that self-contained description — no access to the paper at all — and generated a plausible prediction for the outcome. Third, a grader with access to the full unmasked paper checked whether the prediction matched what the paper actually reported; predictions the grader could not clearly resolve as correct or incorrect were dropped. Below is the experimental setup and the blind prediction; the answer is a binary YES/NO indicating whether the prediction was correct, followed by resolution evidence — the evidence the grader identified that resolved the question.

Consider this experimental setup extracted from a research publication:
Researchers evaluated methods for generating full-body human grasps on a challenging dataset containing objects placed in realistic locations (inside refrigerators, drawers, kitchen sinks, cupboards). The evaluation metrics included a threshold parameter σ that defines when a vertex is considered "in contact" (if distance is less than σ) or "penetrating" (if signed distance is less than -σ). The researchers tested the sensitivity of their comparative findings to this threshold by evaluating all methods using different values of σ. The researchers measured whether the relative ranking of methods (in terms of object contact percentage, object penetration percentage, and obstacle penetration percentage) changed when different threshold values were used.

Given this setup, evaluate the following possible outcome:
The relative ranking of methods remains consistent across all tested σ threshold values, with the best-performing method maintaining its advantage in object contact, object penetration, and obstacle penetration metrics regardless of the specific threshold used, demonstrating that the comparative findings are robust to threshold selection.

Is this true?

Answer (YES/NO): YES